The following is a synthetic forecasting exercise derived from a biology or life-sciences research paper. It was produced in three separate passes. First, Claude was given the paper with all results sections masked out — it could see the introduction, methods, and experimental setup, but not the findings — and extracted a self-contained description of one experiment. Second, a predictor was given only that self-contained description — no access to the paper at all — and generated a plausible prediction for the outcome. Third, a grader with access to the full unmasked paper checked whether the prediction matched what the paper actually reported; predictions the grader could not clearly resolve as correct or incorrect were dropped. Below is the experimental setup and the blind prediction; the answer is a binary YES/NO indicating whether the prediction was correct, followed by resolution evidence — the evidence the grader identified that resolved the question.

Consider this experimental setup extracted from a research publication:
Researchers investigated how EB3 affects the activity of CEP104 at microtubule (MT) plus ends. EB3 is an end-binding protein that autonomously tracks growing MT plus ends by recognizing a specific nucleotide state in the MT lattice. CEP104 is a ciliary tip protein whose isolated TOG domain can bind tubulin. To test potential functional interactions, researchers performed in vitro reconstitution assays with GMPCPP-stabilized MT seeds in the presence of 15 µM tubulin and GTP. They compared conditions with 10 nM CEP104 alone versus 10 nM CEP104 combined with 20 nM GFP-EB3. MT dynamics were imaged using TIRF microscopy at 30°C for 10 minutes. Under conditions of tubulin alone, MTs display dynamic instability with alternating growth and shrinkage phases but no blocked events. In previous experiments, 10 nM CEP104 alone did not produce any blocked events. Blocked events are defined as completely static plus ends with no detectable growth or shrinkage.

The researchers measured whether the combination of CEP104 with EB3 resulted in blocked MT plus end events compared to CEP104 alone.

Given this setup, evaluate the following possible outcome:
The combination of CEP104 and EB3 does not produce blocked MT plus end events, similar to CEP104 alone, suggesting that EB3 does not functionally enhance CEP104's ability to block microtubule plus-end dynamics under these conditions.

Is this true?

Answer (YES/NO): NO